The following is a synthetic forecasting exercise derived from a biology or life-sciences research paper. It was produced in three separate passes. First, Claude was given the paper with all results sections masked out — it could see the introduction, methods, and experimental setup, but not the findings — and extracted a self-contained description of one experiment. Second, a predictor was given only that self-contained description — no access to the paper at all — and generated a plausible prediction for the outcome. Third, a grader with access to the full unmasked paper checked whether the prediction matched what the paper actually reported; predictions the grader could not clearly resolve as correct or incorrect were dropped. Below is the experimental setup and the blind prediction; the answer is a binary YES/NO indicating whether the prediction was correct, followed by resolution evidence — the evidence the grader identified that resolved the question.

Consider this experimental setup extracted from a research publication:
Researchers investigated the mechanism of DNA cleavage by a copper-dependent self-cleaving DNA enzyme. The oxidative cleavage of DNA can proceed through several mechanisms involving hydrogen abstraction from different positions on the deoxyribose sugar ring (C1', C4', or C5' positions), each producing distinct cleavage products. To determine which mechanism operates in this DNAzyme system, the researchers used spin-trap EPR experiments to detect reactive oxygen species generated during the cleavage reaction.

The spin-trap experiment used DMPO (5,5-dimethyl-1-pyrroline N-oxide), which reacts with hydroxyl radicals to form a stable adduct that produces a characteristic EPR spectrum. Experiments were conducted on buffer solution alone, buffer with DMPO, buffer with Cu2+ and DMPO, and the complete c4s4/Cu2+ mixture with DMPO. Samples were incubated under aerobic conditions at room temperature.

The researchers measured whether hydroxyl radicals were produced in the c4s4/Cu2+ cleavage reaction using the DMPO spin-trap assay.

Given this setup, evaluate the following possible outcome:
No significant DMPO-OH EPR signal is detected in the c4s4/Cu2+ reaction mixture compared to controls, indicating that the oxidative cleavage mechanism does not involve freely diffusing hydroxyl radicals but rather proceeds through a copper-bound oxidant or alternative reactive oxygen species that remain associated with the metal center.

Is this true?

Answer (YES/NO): NO